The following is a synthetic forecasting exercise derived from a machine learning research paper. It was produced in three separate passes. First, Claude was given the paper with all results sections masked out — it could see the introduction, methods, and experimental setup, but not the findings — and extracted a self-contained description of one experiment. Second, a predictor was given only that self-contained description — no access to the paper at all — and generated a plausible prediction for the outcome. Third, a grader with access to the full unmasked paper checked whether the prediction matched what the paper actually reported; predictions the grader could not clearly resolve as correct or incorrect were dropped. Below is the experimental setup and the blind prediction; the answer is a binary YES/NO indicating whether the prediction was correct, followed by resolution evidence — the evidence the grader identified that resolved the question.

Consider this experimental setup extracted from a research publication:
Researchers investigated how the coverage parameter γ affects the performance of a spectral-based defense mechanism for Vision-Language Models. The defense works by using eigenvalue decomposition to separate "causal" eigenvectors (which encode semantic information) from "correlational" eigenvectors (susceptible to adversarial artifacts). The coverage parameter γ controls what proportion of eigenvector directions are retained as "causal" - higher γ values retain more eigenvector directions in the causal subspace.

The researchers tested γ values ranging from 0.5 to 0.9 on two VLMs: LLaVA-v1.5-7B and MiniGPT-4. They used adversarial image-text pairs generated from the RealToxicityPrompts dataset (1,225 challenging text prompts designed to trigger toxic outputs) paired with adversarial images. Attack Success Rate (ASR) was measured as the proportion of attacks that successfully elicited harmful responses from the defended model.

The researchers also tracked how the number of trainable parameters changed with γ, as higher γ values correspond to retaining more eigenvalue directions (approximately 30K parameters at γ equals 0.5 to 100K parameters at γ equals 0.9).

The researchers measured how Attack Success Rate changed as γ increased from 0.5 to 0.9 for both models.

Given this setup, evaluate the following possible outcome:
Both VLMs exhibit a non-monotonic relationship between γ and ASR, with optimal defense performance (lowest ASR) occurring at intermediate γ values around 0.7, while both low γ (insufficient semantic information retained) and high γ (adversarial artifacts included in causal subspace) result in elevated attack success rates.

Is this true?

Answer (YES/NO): NO